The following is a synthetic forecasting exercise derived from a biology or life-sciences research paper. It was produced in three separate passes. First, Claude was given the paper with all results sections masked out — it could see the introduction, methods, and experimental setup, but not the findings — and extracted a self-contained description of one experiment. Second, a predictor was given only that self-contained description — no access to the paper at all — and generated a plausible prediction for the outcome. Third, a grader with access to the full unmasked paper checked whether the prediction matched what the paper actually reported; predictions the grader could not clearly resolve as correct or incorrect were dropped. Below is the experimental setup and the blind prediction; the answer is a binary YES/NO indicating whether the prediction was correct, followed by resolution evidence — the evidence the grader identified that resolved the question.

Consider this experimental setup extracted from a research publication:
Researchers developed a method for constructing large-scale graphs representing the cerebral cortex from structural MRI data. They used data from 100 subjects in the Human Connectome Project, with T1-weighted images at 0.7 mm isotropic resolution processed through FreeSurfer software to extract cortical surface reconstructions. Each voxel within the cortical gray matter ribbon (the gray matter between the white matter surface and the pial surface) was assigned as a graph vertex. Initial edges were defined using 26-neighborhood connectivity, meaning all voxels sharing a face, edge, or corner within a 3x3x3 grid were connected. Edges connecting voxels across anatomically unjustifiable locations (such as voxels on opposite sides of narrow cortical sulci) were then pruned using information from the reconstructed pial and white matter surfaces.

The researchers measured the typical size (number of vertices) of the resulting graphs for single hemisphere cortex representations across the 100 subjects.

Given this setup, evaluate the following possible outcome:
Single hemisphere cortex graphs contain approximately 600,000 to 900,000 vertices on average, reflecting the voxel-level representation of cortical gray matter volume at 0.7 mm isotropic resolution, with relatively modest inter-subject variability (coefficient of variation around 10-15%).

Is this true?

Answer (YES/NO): NO